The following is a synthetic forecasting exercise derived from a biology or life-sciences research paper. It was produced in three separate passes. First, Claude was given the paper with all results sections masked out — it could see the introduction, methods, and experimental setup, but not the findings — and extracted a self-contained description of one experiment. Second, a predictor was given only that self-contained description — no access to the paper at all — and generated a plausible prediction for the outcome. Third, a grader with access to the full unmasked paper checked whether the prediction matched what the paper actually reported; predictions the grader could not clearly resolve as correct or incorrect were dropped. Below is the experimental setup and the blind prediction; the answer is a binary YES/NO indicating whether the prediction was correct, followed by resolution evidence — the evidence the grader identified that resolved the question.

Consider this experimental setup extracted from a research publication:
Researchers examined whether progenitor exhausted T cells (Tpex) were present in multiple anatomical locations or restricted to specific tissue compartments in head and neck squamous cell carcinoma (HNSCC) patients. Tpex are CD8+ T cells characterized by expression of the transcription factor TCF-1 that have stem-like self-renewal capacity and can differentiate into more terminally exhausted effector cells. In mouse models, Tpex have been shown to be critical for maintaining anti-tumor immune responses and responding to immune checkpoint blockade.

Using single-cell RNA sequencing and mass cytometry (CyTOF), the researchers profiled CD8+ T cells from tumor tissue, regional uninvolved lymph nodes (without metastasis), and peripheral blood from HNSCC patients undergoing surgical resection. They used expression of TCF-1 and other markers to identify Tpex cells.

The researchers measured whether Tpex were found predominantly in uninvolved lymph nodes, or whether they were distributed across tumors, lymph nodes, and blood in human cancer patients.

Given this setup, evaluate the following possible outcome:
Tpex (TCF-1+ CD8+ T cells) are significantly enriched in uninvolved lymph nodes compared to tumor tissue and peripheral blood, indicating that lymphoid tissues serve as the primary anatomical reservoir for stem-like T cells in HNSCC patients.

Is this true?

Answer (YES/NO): YES